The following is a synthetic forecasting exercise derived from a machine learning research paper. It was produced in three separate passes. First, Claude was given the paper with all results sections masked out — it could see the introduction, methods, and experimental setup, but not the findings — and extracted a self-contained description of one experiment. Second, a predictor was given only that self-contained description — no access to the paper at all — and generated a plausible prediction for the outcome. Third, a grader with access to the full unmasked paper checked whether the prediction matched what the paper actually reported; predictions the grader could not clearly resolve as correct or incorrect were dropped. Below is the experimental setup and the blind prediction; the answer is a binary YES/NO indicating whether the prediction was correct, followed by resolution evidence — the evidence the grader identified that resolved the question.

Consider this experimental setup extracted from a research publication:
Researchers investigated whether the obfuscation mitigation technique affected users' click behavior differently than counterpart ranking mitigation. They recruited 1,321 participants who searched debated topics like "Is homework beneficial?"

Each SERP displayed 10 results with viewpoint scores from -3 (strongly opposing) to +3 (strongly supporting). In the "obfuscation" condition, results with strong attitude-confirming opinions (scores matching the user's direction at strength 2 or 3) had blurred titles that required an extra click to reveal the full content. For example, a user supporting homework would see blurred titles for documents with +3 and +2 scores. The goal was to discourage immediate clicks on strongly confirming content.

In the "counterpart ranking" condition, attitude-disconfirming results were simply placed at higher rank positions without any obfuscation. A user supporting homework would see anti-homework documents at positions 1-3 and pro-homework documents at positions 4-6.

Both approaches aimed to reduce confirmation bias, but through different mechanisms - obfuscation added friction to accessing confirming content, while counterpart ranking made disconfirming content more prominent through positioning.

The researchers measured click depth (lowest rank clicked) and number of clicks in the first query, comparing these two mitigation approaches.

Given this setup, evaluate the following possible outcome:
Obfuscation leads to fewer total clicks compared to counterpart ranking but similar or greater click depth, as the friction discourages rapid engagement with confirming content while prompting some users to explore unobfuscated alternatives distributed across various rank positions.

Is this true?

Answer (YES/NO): NO